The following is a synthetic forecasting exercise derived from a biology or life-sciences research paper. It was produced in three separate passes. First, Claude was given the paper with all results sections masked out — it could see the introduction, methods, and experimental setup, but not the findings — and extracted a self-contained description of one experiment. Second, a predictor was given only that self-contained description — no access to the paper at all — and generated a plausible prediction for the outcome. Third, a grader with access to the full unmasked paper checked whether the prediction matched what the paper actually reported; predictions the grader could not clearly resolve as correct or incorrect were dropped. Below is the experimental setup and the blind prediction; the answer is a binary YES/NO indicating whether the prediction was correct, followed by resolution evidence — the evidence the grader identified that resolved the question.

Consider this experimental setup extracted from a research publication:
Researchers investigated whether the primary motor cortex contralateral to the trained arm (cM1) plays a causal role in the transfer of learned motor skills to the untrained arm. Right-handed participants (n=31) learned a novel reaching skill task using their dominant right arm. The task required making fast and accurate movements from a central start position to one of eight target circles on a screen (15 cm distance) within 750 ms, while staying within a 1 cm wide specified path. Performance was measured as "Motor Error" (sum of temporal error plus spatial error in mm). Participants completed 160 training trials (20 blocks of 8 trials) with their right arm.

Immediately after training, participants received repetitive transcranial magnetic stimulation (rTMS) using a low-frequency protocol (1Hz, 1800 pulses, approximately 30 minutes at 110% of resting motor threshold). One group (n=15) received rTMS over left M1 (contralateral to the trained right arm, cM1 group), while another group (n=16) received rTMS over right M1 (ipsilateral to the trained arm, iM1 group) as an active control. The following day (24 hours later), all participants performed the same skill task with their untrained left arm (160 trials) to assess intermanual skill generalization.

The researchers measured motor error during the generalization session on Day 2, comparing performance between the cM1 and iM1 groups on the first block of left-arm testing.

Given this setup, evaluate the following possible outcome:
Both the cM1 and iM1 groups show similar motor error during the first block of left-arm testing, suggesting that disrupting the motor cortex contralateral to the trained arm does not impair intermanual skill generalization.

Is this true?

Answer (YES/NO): NO